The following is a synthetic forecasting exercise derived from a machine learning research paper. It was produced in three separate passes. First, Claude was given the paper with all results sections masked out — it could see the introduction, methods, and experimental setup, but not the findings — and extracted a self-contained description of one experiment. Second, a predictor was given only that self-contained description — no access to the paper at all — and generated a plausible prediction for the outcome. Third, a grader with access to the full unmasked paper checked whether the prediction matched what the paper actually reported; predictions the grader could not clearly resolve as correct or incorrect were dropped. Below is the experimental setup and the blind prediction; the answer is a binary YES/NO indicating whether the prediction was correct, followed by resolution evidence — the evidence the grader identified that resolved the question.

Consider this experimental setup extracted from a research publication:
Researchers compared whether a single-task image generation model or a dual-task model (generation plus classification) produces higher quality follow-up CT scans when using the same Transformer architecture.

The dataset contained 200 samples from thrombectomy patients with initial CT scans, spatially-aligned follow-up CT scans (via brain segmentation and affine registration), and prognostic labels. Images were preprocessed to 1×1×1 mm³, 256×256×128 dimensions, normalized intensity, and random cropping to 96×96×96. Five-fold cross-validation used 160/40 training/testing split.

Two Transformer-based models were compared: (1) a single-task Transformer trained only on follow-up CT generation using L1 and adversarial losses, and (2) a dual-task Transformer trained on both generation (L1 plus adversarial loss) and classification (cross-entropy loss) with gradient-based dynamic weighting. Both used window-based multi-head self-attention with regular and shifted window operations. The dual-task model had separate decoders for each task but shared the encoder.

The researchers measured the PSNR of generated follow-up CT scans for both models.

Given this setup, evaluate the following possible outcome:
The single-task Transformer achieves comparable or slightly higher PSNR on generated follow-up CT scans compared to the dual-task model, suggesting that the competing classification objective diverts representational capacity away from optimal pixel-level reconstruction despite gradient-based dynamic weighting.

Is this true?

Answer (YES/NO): NO